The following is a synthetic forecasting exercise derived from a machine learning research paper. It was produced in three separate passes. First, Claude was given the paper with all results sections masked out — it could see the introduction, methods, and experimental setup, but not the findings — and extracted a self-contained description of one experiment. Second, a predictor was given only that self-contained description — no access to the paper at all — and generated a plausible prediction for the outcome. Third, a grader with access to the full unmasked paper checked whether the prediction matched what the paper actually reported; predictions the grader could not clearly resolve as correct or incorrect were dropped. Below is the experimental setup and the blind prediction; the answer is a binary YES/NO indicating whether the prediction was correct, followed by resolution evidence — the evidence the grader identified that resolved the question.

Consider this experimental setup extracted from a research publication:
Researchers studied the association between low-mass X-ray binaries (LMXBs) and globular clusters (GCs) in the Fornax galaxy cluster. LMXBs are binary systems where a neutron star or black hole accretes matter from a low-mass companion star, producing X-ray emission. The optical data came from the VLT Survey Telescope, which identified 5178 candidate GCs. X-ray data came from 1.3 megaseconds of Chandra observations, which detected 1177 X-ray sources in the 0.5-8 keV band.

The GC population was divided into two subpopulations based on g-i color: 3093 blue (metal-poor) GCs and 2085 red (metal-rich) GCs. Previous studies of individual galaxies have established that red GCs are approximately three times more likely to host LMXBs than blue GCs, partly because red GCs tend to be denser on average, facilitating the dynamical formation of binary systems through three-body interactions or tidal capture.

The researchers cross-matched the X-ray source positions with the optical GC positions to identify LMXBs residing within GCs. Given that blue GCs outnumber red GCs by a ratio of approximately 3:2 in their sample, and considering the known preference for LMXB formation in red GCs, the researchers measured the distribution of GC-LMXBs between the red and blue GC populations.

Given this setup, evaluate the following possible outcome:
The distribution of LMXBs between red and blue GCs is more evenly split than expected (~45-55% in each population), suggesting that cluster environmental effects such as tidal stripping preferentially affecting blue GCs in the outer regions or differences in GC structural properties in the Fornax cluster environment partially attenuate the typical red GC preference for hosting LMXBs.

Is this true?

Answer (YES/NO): NO